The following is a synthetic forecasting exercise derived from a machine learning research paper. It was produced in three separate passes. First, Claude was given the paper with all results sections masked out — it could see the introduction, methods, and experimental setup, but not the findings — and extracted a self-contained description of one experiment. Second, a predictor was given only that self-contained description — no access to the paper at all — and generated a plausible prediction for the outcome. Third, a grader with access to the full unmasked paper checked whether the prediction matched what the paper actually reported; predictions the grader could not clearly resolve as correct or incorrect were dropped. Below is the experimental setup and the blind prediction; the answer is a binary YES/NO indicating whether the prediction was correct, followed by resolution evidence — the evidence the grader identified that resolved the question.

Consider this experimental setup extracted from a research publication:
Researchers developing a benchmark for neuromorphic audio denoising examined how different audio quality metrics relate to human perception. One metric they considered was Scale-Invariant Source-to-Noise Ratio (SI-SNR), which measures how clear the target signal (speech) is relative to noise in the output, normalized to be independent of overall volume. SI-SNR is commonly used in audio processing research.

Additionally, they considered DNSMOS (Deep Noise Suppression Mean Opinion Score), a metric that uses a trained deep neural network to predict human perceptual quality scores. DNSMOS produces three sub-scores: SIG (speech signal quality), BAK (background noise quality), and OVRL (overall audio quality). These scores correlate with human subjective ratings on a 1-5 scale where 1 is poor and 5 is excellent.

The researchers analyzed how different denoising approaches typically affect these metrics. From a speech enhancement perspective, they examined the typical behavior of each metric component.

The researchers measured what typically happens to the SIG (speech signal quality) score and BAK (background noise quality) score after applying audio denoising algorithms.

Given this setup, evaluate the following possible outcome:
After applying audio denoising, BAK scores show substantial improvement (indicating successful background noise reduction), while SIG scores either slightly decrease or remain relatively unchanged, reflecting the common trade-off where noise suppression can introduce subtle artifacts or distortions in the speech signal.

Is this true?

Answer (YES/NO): NO